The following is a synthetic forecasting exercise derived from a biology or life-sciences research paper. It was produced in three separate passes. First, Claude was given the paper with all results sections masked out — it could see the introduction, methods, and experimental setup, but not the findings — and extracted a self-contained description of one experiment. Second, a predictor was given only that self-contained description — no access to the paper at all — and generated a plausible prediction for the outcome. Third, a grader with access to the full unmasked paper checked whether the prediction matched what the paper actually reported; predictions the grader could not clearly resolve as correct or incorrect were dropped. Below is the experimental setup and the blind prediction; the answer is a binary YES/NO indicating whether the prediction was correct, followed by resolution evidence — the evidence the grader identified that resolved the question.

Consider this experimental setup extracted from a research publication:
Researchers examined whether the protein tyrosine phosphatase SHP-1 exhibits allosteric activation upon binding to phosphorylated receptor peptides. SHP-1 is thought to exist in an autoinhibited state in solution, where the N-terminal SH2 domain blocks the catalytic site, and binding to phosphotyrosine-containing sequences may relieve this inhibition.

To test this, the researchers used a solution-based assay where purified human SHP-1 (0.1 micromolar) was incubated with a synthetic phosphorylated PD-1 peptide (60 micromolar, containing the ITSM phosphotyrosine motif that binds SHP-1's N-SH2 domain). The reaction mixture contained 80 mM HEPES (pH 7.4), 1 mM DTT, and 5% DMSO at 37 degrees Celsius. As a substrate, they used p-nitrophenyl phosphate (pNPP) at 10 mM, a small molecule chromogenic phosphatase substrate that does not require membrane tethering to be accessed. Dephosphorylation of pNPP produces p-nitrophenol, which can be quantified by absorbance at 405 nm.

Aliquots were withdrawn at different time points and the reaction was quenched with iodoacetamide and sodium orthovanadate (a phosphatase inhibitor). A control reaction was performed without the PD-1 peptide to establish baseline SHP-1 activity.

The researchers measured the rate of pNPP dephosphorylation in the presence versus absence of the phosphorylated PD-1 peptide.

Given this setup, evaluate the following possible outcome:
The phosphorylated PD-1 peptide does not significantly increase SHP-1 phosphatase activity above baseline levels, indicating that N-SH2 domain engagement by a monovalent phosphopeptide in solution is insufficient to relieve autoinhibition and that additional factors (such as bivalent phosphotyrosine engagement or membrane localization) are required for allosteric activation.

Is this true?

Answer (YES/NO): NO